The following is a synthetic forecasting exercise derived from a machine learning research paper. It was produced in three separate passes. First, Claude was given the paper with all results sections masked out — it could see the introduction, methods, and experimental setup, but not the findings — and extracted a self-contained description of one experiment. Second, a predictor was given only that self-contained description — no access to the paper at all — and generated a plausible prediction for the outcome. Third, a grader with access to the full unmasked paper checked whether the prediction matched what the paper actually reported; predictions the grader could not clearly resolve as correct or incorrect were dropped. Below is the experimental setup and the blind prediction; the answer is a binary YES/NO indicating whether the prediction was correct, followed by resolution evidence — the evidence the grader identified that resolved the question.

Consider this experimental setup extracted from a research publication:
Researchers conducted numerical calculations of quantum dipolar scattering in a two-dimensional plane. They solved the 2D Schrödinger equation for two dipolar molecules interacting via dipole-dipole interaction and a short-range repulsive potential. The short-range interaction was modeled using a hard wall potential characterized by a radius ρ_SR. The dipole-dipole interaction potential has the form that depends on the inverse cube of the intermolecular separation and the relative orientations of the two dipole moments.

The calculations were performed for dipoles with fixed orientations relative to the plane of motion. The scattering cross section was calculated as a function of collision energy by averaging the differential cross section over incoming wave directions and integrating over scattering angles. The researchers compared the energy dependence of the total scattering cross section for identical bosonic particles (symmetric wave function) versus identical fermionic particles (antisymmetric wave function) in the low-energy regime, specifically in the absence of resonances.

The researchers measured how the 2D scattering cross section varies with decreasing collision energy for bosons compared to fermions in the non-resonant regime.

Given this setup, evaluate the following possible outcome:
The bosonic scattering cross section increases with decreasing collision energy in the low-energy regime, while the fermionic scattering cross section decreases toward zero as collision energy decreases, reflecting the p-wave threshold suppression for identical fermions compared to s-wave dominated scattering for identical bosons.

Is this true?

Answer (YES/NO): YES